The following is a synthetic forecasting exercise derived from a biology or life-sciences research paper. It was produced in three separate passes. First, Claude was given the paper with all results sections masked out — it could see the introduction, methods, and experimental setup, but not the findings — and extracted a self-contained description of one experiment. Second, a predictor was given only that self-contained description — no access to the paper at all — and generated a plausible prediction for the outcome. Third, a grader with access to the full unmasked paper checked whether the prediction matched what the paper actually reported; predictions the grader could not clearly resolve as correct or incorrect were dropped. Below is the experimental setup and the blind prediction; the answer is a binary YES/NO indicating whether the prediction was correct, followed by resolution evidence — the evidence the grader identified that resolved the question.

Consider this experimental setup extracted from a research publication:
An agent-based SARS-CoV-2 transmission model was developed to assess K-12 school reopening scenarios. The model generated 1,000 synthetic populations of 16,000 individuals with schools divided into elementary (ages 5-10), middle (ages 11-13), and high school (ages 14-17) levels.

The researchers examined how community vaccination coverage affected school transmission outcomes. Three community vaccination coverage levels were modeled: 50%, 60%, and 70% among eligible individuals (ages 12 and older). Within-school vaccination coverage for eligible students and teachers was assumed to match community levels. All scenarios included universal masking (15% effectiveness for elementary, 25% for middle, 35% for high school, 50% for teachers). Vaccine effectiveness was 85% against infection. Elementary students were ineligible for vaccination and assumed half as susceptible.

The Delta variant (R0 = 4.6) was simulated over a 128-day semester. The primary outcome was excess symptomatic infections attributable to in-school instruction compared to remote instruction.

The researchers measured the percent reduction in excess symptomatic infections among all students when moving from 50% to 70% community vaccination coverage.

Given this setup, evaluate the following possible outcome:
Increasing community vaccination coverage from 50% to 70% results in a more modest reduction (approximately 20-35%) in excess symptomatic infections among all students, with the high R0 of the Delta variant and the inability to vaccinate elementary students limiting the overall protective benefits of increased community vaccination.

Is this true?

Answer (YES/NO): NO